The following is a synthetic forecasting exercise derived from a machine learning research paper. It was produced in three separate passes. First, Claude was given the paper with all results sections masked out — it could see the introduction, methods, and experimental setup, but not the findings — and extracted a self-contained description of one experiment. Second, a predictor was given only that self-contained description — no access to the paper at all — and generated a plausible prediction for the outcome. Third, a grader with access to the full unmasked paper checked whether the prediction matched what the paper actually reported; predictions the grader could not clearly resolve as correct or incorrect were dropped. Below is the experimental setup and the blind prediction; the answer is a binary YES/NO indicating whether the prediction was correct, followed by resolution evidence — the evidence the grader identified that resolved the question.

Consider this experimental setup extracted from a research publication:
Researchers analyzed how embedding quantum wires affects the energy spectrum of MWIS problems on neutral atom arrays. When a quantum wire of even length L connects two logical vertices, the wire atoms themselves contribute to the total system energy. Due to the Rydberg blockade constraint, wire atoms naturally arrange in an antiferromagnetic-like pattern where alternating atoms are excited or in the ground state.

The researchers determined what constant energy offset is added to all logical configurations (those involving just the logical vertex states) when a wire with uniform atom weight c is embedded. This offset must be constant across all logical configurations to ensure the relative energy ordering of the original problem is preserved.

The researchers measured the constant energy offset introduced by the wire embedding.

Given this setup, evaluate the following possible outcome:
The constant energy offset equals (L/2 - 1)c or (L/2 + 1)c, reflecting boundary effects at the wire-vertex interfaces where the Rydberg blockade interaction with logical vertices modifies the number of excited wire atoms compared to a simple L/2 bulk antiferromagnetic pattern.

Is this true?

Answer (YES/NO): NO